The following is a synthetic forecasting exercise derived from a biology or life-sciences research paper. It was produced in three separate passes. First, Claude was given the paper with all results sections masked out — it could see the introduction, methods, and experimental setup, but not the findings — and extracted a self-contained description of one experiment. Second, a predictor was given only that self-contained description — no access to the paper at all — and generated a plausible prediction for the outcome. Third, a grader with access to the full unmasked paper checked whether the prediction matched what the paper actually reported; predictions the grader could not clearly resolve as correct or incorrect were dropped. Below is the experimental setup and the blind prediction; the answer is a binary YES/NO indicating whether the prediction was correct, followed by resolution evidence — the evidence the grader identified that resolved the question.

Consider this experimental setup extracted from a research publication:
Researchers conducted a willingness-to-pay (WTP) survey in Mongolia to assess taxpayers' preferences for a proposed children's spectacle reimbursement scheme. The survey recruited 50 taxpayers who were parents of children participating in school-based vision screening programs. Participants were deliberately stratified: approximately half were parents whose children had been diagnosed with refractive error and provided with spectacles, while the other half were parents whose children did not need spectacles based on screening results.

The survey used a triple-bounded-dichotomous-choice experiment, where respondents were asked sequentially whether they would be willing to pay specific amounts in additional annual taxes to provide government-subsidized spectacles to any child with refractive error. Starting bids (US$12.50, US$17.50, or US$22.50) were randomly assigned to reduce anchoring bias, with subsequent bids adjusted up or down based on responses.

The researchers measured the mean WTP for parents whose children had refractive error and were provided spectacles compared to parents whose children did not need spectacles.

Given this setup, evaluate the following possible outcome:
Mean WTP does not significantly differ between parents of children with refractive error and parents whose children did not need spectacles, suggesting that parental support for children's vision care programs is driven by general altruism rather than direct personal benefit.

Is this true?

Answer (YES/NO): NO